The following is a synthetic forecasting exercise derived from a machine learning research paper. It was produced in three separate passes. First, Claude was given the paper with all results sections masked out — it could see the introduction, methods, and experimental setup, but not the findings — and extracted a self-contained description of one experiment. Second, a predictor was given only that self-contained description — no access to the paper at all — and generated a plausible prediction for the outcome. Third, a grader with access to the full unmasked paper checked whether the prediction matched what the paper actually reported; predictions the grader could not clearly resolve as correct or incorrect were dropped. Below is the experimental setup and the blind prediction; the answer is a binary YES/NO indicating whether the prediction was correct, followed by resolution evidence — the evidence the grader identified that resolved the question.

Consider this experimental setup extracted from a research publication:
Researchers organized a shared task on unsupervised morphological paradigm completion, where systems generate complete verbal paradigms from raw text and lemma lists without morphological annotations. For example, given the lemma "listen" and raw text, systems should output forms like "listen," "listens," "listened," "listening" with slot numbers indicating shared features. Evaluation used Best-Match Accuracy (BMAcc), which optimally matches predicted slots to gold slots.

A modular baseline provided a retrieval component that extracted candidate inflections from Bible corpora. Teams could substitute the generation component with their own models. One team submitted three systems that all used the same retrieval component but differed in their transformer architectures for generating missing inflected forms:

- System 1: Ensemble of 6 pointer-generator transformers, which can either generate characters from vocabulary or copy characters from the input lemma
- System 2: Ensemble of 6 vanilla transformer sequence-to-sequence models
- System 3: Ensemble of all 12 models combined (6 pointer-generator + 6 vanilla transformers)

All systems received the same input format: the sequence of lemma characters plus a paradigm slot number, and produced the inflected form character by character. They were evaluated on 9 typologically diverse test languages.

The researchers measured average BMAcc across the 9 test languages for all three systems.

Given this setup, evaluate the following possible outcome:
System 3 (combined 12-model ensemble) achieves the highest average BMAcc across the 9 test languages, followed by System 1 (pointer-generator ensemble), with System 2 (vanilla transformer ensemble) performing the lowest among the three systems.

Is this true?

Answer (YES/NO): NO